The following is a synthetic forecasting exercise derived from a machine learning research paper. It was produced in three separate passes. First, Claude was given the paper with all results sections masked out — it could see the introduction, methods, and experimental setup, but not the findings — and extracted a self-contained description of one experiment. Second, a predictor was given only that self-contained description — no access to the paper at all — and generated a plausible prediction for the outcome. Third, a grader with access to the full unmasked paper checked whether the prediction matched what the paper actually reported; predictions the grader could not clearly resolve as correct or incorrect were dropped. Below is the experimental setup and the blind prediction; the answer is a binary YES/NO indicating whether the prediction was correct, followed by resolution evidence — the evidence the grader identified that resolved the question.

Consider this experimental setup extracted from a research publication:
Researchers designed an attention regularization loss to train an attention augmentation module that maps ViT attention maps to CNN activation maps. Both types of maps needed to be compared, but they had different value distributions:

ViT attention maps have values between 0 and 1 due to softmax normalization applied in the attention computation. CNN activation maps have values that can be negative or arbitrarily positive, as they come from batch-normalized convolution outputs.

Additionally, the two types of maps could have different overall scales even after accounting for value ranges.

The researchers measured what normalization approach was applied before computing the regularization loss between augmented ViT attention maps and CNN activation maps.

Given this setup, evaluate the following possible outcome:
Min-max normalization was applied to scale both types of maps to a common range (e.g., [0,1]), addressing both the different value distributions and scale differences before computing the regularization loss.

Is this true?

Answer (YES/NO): NO